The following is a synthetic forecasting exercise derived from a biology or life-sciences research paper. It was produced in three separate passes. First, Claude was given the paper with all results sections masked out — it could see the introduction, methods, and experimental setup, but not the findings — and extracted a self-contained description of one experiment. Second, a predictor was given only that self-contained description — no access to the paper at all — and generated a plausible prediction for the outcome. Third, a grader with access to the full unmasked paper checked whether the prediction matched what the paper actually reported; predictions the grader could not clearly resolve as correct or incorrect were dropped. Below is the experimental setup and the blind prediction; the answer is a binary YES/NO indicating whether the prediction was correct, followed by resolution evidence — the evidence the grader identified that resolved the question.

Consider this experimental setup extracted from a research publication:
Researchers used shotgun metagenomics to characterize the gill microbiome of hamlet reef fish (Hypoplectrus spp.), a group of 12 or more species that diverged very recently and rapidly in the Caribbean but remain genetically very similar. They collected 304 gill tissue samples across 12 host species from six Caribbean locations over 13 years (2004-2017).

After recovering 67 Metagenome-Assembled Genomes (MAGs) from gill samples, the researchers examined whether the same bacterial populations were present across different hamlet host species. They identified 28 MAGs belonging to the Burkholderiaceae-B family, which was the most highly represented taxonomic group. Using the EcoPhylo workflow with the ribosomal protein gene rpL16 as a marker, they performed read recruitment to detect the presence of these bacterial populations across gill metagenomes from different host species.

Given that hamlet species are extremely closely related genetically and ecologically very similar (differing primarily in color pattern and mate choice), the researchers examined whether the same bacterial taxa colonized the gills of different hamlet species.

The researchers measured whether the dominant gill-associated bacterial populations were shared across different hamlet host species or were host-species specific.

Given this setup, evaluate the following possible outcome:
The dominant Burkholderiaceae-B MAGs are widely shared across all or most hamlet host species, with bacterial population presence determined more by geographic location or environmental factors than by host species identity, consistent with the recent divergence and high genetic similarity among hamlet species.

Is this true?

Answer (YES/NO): YES